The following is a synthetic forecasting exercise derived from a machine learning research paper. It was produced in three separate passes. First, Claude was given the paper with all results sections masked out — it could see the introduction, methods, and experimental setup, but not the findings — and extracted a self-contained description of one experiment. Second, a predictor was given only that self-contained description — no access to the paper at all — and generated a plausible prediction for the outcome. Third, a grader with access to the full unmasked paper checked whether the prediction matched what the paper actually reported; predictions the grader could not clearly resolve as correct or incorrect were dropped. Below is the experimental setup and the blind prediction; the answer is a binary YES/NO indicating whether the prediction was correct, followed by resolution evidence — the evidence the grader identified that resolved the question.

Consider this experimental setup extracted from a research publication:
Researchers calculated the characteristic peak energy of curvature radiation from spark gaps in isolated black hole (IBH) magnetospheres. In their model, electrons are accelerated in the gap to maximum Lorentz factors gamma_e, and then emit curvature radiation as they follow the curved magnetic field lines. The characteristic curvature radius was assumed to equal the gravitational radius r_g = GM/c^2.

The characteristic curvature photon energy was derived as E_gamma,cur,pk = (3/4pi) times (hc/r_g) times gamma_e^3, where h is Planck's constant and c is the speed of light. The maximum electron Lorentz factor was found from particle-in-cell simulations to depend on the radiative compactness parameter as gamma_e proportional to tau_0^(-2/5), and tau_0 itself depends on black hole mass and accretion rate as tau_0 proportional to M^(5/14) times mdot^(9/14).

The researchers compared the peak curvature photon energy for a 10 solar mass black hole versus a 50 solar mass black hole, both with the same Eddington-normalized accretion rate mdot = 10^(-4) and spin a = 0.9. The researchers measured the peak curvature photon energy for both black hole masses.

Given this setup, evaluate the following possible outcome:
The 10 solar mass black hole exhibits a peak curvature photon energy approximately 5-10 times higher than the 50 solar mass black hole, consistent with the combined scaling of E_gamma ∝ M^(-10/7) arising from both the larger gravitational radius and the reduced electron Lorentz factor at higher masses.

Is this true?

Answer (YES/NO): YES